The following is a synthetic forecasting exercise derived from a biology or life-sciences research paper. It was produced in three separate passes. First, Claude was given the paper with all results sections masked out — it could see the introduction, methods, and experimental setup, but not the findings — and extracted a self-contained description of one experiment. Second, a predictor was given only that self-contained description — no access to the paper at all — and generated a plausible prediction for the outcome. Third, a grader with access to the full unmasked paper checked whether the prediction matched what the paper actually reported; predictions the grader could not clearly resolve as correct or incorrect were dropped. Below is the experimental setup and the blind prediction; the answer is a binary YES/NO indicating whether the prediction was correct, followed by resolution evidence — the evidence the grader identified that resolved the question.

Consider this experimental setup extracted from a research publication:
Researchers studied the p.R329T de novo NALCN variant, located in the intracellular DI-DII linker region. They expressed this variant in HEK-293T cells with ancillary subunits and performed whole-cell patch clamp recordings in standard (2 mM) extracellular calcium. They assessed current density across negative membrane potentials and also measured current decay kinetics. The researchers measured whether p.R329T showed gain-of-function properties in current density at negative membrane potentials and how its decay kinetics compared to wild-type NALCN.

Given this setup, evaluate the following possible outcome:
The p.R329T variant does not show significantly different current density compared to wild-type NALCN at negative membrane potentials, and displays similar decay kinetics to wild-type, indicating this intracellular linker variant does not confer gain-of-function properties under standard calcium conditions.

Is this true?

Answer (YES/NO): NO